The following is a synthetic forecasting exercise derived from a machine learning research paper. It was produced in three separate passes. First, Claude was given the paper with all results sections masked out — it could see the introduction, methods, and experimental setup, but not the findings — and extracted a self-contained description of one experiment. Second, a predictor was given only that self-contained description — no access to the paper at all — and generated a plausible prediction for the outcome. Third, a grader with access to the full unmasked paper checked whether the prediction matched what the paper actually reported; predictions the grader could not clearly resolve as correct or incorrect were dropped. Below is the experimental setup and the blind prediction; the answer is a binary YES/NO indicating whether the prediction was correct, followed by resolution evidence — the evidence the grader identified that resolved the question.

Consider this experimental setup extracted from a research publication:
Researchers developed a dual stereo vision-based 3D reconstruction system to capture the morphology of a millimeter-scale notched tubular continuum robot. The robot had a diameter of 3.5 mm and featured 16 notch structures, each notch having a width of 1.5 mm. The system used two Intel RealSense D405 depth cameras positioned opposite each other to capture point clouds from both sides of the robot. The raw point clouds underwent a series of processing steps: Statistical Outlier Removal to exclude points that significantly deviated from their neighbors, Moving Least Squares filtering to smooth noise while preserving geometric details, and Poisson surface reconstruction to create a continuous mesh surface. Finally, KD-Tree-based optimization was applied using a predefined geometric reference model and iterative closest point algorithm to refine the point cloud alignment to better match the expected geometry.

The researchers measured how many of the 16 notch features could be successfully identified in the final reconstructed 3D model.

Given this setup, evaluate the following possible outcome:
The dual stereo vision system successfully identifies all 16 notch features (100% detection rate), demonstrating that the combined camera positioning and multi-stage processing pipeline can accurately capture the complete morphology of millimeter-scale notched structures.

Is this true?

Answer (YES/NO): NO